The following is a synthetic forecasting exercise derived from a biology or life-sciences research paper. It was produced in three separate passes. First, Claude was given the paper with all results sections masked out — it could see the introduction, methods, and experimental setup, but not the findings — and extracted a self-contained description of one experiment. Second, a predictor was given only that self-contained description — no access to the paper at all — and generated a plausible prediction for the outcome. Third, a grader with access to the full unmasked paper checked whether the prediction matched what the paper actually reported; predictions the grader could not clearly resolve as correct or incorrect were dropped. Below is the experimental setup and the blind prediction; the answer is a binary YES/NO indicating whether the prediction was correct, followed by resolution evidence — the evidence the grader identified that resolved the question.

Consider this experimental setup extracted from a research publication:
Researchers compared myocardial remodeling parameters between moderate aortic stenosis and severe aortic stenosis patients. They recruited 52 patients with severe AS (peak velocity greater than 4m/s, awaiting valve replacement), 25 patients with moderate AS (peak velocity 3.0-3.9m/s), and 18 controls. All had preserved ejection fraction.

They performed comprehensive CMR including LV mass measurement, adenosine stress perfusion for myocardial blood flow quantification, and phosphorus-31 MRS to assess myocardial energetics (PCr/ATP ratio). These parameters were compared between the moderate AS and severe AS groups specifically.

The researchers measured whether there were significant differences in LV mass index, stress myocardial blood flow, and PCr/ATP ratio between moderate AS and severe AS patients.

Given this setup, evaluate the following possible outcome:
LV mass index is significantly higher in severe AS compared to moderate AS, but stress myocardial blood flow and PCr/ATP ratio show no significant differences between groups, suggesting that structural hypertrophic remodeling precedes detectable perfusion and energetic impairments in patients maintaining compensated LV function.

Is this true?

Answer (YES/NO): NO